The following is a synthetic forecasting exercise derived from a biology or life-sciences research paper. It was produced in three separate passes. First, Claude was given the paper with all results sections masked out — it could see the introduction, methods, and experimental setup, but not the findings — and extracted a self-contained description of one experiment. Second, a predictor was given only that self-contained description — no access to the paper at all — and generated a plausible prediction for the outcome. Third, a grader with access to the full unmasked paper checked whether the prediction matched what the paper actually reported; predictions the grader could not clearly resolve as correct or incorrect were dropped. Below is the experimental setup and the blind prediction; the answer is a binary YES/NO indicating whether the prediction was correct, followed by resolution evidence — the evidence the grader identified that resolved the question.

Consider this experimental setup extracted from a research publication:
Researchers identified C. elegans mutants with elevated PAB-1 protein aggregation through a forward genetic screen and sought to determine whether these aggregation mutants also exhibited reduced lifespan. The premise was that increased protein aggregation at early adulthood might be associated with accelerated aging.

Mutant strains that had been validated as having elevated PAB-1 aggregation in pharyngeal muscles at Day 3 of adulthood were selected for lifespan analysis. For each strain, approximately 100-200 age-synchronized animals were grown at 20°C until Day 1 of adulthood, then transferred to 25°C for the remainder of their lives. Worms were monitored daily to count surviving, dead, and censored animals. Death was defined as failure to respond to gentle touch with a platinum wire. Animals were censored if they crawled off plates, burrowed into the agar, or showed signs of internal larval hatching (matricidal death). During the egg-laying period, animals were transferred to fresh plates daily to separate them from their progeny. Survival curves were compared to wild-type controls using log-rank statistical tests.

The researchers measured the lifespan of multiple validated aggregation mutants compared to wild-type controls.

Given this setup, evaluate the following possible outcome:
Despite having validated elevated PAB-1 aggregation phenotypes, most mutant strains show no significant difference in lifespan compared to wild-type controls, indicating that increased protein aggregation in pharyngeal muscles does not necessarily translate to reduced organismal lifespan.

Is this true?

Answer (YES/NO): YES